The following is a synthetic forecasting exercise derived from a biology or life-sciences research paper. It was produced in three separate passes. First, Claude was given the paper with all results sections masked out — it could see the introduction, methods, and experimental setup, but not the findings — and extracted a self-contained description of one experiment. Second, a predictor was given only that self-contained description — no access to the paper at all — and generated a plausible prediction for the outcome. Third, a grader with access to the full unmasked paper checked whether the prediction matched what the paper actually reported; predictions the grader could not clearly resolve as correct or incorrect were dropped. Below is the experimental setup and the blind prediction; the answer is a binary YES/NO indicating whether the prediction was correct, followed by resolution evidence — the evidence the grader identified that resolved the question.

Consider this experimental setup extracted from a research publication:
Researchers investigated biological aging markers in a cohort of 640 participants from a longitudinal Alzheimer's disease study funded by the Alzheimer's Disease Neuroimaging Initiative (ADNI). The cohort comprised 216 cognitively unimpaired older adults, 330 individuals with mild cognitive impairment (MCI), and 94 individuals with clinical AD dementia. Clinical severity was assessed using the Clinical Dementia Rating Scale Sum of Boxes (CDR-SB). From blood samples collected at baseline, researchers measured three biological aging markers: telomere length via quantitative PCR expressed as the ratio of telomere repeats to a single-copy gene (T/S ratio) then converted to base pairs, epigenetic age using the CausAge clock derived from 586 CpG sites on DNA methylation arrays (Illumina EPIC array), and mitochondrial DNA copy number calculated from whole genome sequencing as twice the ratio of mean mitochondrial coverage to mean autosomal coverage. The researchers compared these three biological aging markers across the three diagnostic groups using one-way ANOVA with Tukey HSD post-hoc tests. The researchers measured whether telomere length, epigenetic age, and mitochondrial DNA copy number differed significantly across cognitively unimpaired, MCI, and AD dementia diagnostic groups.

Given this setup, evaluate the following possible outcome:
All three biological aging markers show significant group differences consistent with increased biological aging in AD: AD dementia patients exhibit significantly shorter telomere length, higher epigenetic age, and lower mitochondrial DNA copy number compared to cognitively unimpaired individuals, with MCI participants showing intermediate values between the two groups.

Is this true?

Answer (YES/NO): NO